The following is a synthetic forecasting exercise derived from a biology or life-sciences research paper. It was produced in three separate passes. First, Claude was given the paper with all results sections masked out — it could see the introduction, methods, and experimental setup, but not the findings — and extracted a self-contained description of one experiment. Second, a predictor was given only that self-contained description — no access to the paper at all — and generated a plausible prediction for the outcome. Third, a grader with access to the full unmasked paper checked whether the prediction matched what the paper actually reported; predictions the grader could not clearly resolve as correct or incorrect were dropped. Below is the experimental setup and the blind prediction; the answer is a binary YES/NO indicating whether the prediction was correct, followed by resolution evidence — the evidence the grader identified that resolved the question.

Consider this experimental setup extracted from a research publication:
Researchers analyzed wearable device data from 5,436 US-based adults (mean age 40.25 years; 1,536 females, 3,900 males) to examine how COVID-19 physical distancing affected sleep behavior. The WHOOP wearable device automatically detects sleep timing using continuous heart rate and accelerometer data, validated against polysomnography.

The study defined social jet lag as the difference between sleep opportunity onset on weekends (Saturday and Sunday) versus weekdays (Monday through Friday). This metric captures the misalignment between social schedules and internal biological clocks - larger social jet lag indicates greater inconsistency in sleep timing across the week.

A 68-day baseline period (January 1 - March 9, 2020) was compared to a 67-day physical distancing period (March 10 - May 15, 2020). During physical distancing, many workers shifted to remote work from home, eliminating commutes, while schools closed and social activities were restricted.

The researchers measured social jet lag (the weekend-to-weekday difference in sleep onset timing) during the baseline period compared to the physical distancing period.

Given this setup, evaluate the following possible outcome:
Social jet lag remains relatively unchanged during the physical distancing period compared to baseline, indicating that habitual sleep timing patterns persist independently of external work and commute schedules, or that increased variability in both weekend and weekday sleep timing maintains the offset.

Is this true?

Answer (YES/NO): NO